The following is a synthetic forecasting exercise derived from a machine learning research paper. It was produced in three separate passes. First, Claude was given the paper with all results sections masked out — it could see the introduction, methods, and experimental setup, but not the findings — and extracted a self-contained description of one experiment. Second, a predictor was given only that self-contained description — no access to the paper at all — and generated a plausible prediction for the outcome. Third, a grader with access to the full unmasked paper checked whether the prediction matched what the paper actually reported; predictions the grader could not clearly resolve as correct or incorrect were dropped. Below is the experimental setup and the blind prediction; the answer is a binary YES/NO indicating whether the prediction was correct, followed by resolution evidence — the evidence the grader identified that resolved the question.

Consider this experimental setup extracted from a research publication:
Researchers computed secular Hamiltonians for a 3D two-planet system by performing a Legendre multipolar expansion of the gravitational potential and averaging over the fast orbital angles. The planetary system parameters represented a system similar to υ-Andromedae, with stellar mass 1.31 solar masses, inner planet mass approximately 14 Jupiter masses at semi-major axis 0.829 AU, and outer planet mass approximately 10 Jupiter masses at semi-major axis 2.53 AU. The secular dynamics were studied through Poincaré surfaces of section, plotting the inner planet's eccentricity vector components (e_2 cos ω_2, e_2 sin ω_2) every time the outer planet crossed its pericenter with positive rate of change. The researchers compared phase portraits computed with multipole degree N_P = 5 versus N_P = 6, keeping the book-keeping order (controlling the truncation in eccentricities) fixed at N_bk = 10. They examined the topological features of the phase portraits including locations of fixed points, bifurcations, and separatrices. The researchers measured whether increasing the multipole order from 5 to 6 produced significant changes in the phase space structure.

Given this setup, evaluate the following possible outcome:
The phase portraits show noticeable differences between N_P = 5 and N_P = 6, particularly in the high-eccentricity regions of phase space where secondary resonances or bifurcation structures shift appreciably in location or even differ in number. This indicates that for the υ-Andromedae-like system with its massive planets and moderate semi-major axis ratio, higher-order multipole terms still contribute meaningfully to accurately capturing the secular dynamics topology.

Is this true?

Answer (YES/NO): NO